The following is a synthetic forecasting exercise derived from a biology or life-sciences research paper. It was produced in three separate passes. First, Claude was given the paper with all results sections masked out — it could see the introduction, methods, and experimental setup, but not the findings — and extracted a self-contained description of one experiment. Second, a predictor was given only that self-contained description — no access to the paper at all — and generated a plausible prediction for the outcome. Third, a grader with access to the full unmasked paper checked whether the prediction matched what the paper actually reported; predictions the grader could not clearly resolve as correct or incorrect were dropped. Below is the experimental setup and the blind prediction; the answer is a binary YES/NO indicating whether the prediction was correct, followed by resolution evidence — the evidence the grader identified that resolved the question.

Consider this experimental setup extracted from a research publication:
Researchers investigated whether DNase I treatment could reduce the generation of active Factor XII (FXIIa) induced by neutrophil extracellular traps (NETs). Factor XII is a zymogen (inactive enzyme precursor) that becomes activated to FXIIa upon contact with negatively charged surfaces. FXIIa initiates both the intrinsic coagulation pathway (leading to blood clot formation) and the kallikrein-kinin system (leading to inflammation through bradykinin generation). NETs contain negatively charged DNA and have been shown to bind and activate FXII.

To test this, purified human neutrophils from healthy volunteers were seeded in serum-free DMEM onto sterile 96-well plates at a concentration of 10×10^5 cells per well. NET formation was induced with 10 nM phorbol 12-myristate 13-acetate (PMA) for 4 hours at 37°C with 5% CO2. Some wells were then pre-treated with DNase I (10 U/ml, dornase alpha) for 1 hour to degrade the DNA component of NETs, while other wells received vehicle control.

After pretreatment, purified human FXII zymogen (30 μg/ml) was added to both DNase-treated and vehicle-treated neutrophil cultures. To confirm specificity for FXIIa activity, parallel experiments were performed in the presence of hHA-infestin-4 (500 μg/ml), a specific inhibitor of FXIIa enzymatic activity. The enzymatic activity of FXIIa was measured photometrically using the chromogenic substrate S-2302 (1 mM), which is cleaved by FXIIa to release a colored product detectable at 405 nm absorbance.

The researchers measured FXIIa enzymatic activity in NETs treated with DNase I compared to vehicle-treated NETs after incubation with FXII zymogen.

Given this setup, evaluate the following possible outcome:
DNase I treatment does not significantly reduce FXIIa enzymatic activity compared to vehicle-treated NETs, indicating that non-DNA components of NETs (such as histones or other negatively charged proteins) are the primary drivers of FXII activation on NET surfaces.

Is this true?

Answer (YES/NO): NO